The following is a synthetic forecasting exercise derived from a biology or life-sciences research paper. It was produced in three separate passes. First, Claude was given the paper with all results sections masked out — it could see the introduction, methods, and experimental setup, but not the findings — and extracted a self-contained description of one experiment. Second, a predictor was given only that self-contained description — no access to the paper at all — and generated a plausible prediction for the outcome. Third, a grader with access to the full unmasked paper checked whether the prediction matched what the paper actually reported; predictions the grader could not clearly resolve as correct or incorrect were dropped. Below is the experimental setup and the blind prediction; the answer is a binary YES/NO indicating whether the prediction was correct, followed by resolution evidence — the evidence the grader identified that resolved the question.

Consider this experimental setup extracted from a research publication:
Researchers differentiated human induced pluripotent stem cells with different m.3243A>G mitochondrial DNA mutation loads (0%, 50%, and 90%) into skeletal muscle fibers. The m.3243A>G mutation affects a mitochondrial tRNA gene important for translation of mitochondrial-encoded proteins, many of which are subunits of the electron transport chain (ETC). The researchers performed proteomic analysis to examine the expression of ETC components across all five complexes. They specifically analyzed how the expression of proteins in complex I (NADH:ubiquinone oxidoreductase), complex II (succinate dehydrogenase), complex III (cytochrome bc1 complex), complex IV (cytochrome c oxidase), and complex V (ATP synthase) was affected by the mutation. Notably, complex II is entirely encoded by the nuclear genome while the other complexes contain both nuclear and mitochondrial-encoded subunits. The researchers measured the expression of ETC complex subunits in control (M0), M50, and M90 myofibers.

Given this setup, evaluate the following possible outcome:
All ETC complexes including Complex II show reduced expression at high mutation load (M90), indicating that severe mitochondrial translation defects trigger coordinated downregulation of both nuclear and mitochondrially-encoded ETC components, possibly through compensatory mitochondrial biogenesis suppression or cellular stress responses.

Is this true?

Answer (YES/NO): NO